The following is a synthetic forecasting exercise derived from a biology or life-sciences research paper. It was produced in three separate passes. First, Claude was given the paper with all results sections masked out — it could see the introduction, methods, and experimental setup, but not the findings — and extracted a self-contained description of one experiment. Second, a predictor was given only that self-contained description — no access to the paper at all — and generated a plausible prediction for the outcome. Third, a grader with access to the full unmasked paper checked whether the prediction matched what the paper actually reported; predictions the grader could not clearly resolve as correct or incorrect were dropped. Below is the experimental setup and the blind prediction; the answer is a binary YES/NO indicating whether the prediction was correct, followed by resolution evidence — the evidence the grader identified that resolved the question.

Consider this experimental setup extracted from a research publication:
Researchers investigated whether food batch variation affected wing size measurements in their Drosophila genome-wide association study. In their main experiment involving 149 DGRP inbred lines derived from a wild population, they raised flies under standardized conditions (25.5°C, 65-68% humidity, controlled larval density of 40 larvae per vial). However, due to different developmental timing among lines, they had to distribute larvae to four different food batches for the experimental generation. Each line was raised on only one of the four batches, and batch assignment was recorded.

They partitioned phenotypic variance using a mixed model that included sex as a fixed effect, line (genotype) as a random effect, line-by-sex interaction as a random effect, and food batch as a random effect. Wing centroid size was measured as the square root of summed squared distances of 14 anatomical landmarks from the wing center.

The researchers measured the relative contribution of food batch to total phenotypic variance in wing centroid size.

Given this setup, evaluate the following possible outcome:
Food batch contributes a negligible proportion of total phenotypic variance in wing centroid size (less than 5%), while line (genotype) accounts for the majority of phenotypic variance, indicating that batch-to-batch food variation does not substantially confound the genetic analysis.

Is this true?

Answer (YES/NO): NO